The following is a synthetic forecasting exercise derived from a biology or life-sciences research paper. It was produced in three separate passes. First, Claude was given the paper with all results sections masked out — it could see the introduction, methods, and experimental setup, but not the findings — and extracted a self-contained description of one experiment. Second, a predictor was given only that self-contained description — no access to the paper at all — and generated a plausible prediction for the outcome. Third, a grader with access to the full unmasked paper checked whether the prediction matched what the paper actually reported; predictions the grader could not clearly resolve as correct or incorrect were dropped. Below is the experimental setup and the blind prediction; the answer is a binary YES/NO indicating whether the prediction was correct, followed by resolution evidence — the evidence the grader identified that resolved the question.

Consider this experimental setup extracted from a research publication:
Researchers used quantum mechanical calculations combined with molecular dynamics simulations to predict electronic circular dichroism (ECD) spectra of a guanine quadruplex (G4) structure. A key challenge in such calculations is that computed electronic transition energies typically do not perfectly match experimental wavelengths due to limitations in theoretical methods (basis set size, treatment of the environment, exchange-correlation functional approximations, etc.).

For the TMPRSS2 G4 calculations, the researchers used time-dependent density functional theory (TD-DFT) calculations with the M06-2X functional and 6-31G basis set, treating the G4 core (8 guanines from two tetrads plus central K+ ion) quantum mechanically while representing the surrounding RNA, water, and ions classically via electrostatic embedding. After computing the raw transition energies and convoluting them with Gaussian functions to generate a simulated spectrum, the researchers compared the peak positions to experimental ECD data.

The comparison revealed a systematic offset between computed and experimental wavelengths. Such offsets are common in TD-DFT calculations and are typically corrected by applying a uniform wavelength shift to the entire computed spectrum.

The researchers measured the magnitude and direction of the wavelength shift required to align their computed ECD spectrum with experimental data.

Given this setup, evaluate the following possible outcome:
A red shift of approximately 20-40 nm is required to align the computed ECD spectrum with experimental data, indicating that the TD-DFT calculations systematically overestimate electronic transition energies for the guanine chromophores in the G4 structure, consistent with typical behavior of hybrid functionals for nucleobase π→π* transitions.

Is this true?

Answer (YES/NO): YES